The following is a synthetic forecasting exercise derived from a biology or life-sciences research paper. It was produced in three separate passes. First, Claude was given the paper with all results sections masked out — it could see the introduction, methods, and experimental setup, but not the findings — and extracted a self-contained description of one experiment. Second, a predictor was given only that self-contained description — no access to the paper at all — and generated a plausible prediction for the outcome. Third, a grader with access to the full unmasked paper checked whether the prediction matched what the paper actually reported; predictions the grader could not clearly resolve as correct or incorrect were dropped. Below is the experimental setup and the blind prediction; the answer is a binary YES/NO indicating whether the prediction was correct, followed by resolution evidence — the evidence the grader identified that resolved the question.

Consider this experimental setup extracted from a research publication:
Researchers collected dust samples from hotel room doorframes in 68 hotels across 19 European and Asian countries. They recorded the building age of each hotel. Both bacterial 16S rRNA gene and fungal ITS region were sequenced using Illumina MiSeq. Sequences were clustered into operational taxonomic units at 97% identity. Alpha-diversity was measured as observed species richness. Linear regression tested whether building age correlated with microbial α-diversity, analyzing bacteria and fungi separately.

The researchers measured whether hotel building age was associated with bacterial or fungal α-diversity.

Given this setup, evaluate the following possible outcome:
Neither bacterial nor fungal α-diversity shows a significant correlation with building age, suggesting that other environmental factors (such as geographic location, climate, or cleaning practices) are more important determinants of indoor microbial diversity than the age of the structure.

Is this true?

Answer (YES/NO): YES